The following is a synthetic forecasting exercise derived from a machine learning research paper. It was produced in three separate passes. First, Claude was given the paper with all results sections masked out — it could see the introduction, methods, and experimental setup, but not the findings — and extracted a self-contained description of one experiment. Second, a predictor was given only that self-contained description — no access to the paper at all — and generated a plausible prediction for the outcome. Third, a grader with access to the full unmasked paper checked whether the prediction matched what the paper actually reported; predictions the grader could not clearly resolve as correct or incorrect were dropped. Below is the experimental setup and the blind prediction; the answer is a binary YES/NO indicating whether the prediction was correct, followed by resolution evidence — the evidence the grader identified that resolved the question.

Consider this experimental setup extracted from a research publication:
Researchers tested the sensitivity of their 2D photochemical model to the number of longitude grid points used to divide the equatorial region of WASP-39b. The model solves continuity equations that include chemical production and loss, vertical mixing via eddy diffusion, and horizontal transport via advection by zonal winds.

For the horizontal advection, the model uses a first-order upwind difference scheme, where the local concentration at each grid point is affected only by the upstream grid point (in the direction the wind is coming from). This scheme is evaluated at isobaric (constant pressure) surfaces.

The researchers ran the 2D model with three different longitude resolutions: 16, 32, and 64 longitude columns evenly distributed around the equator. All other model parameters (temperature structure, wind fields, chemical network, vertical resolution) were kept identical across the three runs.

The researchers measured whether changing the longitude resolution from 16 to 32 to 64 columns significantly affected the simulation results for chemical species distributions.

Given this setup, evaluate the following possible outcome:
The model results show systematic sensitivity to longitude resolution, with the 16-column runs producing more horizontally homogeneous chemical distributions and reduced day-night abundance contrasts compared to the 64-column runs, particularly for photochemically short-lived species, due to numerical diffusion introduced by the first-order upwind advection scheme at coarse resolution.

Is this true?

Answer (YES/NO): NO